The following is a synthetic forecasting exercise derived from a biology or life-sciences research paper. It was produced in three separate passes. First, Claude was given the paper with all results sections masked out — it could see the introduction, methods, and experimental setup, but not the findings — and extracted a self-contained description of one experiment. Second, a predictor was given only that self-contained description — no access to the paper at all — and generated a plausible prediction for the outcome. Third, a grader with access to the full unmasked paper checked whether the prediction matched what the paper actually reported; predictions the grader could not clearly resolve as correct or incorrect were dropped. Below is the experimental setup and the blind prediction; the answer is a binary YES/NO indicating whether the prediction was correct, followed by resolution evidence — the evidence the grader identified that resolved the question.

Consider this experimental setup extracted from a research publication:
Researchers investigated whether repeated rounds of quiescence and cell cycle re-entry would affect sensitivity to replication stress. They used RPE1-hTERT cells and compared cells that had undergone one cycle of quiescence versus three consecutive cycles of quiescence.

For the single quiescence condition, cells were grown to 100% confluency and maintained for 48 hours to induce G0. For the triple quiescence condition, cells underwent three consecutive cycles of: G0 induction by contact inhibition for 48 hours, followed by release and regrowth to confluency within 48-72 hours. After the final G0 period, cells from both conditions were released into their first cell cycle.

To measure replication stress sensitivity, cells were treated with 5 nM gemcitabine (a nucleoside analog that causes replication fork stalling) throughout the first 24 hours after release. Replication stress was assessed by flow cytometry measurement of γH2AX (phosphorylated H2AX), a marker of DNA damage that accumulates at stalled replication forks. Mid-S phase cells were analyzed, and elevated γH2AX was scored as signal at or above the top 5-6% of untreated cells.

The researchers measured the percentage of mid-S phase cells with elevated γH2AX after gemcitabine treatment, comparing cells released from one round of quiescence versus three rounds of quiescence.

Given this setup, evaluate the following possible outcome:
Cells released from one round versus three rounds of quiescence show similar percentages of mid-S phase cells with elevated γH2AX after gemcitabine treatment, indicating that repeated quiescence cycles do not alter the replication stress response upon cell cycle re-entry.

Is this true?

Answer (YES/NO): NO